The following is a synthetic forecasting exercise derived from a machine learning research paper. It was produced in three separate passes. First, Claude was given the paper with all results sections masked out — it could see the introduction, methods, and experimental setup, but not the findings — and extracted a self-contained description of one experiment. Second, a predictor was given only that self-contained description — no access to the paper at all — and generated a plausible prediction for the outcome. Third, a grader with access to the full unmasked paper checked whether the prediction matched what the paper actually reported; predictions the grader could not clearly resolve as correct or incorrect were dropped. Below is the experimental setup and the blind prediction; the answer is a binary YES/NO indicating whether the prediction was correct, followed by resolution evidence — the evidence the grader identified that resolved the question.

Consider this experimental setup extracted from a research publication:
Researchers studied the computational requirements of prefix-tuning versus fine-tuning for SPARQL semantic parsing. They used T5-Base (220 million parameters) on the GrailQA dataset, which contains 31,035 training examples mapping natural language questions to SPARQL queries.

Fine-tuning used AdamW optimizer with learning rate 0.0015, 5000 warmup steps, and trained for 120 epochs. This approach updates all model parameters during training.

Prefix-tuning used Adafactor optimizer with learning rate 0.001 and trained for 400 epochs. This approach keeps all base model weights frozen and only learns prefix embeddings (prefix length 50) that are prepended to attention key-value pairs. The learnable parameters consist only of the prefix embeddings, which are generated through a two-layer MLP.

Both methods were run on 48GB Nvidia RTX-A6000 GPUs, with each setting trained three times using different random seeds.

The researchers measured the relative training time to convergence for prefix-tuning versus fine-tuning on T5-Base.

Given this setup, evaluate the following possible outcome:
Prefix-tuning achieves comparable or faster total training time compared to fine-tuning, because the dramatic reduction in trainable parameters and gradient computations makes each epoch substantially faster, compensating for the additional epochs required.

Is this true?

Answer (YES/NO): NO